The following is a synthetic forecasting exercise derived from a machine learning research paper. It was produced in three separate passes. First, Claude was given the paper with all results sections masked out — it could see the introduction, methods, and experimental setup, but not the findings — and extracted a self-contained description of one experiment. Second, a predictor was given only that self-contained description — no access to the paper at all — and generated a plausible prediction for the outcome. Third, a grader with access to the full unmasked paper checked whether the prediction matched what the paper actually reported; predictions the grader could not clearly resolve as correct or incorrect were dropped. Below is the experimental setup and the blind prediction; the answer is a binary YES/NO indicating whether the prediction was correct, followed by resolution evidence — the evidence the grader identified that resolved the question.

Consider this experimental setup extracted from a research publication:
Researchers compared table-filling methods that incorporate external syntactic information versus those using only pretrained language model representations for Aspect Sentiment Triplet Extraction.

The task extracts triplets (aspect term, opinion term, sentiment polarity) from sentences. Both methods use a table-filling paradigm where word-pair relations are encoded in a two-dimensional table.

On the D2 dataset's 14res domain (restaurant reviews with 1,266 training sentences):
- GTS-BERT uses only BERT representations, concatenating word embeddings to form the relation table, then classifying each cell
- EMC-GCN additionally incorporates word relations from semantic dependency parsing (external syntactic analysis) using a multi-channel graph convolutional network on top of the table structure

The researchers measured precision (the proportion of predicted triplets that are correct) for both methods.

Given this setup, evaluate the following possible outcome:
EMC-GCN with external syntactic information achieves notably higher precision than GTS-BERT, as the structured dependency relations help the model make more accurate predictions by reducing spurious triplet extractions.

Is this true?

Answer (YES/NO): YES